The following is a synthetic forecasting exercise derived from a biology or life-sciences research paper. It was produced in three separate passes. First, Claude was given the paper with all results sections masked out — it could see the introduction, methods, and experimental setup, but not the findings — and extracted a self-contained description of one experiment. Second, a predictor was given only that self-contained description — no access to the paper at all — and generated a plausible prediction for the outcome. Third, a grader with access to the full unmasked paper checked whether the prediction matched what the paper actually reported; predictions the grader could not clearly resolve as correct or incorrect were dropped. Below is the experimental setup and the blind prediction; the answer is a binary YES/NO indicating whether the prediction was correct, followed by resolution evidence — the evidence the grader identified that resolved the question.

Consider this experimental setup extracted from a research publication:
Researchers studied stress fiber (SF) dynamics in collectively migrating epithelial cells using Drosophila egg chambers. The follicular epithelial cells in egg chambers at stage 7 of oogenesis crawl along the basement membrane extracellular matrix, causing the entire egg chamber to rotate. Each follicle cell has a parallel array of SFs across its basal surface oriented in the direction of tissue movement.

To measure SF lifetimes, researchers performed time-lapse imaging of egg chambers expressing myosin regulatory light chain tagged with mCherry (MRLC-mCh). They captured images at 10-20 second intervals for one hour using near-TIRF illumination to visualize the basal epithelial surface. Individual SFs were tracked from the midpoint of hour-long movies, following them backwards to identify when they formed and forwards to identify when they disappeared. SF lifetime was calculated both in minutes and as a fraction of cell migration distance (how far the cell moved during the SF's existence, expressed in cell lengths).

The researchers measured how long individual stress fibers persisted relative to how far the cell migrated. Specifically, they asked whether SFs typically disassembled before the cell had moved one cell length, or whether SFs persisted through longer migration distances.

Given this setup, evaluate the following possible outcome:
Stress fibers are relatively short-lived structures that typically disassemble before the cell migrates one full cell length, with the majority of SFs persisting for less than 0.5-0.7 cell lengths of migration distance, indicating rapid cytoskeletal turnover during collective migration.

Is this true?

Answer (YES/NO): NO